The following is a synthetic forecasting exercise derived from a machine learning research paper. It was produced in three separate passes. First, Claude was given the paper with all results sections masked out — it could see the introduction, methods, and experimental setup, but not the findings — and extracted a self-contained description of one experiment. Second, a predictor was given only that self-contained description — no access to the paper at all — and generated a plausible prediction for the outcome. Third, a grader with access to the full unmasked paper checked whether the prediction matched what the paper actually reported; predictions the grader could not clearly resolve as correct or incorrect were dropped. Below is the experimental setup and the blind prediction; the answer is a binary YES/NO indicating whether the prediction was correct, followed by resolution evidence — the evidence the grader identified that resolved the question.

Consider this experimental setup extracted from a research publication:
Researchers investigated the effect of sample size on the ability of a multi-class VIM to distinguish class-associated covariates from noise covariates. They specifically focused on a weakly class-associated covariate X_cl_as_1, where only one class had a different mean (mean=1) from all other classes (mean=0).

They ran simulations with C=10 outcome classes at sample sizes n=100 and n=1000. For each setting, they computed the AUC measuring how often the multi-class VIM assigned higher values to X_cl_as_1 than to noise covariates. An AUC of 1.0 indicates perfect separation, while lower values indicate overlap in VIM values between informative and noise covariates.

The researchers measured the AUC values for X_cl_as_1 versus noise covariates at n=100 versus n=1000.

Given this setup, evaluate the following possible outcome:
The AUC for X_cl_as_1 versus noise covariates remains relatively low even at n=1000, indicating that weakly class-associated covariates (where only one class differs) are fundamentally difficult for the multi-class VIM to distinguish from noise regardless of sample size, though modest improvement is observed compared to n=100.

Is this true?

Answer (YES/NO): NO